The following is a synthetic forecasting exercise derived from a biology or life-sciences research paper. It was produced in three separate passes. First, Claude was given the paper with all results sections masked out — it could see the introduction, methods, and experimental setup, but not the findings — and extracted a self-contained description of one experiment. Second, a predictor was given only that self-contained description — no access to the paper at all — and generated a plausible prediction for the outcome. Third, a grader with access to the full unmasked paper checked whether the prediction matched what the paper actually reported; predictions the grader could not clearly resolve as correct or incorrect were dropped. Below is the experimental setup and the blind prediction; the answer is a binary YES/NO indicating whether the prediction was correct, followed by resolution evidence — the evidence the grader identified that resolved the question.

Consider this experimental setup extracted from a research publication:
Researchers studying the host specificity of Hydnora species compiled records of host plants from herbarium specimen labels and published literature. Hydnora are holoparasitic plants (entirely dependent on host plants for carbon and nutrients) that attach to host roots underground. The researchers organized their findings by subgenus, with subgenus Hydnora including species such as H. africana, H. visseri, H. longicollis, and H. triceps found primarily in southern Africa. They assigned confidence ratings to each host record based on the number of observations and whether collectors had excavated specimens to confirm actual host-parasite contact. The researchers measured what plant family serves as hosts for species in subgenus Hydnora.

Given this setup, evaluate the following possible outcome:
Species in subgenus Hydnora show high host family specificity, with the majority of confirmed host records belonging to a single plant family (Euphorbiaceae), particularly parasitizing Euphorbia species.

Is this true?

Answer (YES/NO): YES